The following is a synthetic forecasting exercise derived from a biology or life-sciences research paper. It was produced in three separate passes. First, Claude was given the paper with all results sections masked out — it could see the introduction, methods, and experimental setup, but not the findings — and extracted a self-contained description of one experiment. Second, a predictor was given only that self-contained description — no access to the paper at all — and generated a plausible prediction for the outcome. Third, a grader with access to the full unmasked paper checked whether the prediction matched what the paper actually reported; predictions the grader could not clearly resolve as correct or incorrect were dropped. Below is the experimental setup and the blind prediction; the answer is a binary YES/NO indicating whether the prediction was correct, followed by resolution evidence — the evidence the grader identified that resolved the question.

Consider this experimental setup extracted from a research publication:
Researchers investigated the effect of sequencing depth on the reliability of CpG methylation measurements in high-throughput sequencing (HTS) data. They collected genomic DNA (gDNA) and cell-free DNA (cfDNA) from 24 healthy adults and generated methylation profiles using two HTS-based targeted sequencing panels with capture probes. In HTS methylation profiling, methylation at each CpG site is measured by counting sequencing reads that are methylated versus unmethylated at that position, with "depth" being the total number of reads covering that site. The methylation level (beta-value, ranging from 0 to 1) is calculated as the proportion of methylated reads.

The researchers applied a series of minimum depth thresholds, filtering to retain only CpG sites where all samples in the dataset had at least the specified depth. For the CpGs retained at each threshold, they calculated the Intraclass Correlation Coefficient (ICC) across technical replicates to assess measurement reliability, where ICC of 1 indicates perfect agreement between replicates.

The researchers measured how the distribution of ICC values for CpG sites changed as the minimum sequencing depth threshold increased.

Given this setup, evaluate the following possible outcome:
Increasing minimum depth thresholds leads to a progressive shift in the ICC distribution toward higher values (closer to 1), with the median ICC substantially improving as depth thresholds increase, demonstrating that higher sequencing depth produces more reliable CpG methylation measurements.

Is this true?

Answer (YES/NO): NO